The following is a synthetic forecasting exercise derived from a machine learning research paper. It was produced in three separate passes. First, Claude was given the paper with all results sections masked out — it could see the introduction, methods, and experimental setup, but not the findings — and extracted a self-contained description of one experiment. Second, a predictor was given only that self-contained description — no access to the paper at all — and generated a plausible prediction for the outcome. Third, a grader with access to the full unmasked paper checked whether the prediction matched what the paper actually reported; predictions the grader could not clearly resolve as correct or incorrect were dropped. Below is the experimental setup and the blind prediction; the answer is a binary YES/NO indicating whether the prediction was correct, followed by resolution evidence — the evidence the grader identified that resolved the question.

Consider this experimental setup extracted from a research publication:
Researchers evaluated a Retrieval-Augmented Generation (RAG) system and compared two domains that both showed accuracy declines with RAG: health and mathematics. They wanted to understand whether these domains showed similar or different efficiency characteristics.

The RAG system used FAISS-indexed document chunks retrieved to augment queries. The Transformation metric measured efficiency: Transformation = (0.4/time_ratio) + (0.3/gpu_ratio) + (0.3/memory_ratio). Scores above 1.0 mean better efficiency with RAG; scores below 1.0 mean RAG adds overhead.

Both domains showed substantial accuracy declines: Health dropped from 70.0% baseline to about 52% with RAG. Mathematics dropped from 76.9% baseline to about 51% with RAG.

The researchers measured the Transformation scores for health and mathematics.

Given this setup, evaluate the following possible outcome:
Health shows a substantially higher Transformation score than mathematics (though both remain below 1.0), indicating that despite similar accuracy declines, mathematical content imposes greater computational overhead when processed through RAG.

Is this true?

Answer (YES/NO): NO